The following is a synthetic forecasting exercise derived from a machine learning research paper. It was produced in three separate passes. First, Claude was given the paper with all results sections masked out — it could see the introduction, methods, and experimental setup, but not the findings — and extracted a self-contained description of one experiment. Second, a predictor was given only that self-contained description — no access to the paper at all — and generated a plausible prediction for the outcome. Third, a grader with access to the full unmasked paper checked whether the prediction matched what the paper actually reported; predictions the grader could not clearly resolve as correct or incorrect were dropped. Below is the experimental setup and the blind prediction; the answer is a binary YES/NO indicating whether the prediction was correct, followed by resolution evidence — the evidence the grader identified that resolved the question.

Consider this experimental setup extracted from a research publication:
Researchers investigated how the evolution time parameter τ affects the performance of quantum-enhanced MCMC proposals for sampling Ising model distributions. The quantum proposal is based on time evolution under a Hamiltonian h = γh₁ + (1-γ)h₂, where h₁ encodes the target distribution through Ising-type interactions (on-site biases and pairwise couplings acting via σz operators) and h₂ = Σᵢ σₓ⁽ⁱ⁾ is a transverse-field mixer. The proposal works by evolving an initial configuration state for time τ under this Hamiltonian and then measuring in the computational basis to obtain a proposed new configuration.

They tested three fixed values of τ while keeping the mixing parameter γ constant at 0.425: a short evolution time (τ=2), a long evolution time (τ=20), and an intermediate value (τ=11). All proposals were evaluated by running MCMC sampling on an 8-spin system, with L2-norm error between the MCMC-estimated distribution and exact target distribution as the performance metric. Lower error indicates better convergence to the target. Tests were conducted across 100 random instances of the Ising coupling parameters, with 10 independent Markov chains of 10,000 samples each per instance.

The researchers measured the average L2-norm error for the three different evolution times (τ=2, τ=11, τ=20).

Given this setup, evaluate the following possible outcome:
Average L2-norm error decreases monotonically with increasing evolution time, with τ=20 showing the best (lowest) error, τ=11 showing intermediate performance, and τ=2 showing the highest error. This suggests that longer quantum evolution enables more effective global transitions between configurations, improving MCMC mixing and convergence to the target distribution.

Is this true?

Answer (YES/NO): NO